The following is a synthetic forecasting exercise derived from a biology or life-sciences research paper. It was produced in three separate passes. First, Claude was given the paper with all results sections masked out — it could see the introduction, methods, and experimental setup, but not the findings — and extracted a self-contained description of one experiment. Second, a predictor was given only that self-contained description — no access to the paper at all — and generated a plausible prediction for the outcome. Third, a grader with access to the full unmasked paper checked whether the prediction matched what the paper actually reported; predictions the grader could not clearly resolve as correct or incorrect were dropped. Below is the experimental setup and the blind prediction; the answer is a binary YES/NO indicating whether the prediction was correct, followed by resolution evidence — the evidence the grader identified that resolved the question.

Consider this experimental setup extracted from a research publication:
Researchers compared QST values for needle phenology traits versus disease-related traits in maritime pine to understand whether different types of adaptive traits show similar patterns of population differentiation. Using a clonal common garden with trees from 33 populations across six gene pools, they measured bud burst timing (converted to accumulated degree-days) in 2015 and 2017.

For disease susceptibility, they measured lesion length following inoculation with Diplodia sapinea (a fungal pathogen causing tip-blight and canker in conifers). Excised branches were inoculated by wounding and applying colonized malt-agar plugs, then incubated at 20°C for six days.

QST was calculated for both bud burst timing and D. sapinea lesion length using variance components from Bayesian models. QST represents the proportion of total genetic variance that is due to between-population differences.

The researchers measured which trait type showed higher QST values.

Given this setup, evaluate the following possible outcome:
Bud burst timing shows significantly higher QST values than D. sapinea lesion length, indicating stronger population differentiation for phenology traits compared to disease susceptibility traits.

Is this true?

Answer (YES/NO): NO